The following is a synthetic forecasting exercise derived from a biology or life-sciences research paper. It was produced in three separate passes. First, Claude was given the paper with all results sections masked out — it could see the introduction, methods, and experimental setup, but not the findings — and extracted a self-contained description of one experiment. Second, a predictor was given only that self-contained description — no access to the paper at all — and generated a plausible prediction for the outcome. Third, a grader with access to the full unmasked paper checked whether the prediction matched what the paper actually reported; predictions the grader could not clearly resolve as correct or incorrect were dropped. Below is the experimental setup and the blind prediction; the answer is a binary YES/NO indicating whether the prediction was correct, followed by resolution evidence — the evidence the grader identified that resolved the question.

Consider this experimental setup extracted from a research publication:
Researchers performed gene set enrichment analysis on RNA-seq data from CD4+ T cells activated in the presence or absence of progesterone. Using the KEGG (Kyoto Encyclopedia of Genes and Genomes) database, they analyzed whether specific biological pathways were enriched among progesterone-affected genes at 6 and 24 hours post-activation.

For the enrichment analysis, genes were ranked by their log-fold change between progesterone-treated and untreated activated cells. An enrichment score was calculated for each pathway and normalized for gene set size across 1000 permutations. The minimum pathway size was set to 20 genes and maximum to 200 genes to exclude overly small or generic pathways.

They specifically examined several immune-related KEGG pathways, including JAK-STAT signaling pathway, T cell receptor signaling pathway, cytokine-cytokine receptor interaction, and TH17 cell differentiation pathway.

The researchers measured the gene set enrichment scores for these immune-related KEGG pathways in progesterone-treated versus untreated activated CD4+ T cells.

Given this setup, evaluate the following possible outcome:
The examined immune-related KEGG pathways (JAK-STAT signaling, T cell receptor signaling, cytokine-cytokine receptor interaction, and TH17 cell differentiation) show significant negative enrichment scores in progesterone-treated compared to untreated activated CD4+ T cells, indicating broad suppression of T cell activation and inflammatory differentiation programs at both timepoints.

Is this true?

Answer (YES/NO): NO